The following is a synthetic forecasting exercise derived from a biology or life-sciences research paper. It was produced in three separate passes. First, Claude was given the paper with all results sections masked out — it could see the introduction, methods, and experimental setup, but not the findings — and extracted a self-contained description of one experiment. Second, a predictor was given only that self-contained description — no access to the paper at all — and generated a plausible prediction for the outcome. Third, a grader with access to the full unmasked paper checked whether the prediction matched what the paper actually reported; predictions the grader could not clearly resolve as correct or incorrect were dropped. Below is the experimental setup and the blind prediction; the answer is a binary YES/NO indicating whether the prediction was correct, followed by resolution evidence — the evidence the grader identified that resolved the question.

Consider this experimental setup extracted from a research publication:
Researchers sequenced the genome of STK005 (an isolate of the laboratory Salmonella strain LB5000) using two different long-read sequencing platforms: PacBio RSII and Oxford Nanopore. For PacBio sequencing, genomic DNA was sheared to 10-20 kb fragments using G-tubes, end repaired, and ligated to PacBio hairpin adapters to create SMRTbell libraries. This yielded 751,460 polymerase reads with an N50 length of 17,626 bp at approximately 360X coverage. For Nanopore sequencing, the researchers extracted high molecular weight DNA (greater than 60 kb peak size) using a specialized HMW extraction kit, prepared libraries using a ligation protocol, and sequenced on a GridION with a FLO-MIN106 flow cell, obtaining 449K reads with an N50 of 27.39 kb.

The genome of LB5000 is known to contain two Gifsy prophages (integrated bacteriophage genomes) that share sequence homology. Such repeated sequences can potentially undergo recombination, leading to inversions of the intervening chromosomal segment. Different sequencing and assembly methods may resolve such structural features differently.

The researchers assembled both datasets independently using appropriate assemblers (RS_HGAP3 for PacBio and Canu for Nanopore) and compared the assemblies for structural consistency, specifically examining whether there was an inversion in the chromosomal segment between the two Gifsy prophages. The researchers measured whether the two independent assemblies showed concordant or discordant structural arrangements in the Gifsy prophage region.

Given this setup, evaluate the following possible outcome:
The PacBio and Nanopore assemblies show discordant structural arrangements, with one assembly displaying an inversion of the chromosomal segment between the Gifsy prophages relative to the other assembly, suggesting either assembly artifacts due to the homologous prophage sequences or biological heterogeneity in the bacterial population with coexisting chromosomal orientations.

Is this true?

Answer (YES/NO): NO